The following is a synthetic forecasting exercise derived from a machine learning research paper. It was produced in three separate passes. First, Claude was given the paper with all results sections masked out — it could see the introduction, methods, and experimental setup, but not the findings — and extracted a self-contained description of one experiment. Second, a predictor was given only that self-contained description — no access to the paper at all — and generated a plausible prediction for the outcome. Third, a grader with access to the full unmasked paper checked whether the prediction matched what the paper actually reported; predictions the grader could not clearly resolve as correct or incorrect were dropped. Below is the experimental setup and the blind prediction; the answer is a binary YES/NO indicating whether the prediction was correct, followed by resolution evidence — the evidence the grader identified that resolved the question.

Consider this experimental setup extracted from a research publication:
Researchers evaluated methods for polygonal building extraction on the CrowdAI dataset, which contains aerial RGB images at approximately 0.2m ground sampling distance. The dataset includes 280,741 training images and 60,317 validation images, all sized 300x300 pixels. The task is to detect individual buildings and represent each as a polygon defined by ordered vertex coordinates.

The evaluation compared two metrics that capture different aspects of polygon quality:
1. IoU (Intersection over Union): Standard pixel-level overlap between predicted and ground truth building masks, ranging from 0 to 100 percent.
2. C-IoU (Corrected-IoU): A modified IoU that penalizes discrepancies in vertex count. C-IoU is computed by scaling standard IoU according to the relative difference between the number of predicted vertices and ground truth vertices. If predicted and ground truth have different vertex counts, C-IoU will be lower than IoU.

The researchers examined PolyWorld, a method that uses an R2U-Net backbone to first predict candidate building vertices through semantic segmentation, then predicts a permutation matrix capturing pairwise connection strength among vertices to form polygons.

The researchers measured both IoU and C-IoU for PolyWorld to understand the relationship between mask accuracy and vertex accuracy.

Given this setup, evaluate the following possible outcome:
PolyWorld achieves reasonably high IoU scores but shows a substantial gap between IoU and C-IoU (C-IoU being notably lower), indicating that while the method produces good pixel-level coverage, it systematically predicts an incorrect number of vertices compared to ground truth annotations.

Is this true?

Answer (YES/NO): NO